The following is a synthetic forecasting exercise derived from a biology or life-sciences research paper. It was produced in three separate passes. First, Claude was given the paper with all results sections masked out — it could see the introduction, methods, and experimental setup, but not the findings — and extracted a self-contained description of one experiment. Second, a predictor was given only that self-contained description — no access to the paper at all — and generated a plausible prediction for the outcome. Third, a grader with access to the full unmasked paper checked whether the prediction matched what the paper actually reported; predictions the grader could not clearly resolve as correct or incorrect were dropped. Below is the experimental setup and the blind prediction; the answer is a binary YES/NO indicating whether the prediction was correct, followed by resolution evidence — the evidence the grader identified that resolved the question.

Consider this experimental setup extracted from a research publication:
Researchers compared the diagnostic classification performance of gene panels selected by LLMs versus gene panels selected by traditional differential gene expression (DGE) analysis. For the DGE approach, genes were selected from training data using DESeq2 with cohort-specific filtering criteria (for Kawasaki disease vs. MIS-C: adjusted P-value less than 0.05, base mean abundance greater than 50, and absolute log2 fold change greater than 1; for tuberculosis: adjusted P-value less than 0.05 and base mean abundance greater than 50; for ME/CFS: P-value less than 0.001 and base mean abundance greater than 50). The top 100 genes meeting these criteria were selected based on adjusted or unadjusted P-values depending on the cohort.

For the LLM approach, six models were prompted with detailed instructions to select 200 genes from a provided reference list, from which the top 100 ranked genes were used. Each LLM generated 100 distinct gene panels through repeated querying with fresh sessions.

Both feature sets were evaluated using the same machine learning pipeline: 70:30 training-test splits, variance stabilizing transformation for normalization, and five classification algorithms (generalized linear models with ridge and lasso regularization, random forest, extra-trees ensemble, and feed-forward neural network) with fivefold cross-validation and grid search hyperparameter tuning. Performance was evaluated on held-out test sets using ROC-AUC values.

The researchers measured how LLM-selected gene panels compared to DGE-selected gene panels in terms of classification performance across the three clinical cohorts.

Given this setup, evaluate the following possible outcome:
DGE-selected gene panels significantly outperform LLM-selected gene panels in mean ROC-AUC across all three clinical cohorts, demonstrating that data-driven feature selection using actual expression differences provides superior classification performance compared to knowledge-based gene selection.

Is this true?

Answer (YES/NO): NO